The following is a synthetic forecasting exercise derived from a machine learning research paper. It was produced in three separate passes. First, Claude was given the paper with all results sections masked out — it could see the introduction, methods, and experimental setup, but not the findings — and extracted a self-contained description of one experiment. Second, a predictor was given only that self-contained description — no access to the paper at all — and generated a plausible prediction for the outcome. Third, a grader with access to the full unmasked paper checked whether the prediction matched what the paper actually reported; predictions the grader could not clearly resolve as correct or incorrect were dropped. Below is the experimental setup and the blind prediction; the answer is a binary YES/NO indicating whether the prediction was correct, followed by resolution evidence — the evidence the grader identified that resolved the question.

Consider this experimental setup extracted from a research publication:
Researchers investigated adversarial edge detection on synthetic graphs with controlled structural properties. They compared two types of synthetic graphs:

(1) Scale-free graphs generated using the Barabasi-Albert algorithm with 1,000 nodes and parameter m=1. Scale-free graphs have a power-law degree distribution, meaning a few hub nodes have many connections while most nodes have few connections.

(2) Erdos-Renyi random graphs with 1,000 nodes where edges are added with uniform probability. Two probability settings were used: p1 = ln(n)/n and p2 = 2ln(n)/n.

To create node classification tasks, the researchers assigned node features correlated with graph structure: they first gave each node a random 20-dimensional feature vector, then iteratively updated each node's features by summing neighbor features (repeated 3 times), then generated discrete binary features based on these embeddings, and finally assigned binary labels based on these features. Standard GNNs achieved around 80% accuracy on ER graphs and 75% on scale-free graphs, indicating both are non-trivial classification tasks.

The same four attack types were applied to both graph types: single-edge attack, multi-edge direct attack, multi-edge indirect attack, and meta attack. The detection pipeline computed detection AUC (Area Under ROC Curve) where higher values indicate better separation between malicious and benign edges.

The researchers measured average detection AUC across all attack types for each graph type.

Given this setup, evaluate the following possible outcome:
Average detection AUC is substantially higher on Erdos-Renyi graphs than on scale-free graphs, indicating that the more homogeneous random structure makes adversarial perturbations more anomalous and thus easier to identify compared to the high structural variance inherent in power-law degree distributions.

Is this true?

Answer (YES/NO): NO